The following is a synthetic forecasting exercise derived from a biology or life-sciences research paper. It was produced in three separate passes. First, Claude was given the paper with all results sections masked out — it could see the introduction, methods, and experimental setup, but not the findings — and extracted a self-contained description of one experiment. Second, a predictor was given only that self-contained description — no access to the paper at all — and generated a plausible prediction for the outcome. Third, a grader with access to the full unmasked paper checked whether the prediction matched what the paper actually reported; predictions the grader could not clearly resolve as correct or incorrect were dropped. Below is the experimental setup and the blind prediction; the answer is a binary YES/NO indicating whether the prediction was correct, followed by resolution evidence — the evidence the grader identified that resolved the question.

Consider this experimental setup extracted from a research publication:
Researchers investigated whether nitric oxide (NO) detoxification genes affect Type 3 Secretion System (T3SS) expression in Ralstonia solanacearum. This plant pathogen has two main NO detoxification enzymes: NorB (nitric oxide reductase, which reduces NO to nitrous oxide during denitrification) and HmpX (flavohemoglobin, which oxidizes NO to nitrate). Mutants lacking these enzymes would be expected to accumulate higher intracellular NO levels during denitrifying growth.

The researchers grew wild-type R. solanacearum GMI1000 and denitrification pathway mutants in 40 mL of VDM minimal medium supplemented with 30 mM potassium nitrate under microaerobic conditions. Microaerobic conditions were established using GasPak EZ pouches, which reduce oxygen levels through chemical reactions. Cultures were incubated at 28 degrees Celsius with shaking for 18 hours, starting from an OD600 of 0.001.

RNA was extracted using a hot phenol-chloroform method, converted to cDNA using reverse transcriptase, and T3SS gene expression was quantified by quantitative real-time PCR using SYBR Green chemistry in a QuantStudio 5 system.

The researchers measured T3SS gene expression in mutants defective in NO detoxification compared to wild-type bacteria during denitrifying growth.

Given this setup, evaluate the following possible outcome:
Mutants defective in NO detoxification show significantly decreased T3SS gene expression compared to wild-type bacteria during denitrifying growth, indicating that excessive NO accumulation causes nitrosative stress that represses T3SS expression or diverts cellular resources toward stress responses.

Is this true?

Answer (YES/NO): NO